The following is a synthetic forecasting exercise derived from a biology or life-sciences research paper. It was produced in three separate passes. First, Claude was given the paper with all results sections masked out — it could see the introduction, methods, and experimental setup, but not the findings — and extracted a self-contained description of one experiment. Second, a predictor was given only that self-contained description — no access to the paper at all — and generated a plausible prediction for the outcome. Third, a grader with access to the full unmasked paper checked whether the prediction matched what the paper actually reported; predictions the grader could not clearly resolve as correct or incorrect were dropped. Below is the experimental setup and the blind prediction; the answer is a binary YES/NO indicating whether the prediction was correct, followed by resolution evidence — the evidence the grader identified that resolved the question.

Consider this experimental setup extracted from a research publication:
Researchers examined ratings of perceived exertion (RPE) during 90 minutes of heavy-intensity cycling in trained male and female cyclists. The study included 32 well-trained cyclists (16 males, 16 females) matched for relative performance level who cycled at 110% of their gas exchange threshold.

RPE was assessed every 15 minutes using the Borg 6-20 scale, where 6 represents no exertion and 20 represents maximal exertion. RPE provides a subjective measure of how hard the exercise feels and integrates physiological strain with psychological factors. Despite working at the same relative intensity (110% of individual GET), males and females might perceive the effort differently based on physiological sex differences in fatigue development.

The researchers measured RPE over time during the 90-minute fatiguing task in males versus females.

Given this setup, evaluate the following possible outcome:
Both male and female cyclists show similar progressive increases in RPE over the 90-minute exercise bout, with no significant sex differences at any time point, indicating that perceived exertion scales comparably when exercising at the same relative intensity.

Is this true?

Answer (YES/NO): YES